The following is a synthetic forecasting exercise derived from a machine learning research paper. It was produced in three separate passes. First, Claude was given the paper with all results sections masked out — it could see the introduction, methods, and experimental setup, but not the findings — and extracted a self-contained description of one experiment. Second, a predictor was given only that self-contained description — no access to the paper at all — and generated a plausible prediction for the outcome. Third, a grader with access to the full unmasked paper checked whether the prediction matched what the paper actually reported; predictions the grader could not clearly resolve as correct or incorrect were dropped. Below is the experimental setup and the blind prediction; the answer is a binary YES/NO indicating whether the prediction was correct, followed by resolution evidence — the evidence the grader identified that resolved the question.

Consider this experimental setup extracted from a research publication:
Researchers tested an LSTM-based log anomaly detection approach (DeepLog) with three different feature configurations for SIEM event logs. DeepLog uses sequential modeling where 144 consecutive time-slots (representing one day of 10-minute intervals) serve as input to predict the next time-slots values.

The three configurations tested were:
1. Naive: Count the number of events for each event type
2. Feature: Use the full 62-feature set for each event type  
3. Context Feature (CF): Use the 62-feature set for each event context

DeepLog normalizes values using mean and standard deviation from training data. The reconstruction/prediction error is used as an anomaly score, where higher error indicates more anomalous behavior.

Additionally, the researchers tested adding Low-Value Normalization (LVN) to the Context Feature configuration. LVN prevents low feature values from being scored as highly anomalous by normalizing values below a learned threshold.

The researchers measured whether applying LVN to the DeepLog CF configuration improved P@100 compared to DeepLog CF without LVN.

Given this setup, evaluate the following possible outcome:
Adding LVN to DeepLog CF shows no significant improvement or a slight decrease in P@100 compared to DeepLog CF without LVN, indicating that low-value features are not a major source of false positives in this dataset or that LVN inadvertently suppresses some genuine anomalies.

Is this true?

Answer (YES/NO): NO